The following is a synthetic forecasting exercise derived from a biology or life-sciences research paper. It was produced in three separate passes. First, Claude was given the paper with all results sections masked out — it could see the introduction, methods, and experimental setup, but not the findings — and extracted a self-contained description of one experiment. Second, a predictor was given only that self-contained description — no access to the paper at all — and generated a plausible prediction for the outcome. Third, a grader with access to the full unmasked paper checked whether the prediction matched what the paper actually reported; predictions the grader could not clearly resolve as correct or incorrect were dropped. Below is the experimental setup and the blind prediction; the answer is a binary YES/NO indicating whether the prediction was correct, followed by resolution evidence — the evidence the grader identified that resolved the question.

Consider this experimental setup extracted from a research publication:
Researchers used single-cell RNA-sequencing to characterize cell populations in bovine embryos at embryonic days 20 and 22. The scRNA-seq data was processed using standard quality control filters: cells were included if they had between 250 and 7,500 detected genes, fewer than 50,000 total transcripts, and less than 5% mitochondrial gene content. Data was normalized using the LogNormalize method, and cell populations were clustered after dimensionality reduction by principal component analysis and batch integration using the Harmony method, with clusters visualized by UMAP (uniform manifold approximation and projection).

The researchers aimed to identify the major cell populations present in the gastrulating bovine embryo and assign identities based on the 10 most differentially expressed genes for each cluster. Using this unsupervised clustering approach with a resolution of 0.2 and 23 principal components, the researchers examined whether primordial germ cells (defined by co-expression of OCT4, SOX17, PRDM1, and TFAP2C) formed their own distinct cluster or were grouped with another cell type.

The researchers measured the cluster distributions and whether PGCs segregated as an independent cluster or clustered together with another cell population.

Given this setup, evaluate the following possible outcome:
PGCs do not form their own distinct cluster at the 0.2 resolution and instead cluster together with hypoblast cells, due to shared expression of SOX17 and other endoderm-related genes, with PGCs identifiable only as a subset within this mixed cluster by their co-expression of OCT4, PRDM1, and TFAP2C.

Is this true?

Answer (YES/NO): NO